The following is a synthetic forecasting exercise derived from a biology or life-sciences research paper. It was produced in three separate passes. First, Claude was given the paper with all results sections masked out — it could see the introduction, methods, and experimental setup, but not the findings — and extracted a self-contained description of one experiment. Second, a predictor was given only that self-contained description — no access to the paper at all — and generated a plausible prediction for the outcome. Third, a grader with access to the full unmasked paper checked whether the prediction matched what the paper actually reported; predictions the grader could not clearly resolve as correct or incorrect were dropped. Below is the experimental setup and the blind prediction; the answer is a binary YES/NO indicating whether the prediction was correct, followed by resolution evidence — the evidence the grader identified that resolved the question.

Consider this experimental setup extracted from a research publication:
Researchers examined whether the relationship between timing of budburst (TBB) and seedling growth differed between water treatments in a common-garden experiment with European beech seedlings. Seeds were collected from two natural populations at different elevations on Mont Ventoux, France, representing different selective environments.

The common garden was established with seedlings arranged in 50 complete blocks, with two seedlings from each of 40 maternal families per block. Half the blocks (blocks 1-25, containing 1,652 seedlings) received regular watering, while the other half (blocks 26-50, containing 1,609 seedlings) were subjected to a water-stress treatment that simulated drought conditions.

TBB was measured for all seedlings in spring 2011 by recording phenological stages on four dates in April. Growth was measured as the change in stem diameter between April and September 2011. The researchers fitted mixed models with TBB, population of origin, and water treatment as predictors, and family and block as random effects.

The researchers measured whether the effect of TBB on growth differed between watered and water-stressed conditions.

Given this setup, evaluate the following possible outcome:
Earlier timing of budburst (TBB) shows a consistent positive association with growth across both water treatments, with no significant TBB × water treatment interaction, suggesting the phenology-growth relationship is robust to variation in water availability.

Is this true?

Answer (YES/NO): NO